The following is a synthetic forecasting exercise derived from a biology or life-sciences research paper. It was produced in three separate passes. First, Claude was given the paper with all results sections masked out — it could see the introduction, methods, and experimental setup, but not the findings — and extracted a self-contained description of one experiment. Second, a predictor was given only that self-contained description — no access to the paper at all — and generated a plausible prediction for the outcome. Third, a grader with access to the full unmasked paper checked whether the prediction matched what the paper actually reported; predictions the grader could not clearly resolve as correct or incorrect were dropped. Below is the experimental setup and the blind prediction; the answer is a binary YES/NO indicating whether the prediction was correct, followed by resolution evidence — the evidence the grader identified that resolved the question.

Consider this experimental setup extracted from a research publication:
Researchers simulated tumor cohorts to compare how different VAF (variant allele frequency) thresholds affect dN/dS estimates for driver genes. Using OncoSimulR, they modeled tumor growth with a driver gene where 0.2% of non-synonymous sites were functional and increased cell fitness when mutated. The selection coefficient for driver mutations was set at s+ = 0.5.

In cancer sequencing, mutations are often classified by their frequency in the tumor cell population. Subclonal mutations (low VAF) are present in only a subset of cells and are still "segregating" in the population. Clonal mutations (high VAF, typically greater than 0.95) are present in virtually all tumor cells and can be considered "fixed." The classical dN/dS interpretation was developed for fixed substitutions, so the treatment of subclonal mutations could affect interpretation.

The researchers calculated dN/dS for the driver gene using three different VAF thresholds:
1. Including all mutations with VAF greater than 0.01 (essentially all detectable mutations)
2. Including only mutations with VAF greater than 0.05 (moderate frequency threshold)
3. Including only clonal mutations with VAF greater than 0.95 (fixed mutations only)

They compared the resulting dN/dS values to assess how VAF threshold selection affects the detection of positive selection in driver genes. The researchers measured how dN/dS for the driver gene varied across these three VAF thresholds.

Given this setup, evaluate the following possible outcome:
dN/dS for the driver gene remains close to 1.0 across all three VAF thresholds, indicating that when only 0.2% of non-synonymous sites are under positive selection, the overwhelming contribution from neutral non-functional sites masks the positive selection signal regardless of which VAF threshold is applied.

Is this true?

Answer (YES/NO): NO